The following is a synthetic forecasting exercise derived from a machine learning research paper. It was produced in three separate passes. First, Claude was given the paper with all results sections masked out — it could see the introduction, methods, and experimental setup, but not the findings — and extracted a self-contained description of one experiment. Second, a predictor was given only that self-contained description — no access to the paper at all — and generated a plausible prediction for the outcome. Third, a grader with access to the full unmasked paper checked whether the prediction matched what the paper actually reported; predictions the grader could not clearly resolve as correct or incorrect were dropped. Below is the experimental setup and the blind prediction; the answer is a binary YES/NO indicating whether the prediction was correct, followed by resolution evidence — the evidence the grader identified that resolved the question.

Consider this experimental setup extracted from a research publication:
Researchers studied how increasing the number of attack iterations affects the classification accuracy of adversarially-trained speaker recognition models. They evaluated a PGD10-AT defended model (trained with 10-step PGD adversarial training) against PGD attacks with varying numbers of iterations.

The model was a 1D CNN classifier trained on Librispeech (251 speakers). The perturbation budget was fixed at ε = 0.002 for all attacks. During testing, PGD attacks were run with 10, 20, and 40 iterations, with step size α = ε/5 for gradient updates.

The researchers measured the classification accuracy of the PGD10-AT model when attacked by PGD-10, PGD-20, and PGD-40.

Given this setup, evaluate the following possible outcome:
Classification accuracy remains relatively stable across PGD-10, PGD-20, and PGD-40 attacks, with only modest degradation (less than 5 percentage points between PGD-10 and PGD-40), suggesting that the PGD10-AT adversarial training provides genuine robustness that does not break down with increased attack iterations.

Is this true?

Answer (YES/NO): YES